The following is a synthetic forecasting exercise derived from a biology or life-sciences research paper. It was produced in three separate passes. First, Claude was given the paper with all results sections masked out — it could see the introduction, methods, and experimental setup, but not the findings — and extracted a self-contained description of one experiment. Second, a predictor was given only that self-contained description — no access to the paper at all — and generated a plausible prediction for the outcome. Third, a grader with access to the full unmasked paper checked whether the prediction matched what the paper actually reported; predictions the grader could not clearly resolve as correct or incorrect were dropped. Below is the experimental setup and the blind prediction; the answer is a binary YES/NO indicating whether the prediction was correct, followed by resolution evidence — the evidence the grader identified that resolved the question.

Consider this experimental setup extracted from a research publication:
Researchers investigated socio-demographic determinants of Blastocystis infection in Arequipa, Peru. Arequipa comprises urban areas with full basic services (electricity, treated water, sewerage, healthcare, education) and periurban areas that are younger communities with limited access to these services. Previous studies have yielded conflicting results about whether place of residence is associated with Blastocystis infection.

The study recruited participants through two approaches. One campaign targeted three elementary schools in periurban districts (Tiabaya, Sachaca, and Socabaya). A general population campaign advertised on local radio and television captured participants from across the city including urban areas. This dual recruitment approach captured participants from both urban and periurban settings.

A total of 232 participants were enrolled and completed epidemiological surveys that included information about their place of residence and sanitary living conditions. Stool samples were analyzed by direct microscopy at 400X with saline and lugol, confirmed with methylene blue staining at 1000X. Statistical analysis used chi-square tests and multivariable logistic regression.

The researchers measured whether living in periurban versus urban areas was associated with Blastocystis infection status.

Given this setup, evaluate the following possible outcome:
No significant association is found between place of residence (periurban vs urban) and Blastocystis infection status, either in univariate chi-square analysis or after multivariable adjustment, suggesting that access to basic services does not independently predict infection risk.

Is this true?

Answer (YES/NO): NO